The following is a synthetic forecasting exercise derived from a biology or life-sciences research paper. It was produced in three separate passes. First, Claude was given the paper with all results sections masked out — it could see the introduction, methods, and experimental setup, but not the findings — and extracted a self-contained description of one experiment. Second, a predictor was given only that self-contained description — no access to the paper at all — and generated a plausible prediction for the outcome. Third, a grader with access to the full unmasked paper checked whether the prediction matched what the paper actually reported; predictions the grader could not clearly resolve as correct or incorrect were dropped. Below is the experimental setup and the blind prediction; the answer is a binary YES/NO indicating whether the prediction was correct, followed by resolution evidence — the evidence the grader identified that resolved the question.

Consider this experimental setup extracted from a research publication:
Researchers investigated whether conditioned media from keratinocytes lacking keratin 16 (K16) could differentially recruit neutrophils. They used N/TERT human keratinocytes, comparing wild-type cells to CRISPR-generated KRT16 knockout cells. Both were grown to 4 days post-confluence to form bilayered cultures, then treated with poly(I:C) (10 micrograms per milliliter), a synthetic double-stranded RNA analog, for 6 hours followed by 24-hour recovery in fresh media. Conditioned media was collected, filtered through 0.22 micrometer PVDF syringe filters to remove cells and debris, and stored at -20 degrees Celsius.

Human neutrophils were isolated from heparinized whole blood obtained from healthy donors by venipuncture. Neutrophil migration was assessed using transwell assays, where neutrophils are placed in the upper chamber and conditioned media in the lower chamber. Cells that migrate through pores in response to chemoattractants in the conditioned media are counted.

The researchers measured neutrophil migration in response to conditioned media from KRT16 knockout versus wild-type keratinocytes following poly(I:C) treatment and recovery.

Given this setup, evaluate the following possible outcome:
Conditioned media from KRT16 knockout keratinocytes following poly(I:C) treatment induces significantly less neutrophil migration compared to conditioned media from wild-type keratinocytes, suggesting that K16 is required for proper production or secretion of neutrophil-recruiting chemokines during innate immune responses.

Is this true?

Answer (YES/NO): NO